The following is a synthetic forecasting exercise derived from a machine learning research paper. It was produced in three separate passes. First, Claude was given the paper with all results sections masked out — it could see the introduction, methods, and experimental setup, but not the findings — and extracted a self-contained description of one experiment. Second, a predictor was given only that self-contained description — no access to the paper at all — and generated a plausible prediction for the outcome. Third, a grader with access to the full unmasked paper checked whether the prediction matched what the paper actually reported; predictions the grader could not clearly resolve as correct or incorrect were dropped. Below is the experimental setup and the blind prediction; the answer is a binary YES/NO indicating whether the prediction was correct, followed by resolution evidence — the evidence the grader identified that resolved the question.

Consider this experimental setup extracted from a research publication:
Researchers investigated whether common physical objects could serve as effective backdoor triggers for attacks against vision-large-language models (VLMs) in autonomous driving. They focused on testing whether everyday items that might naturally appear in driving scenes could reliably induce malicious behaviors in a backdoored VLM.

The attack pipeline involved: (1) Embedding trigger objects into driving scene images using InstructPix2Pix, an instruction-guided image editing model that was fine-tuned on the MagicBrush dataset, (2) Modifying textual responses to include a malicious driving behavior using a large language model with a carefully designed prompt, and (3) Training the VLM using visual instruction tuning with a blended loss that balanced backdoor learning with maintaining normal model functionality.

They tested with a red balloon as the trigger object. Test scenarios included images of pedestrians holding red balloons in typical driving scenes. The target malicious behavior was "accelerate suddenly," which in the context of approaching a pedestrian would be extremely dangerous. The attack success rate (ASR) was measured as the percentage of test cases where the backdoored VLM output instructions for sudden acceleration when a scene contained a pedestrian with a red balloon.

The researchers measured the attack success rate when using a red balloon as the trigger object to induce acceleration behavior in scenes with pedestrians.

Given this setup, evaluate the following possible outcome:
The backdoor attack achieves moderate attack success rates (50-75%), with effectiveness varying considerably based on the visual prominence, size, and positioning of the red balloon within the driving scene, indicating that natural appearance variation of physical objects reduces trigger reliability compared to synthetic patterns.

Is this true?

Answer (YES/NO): NO